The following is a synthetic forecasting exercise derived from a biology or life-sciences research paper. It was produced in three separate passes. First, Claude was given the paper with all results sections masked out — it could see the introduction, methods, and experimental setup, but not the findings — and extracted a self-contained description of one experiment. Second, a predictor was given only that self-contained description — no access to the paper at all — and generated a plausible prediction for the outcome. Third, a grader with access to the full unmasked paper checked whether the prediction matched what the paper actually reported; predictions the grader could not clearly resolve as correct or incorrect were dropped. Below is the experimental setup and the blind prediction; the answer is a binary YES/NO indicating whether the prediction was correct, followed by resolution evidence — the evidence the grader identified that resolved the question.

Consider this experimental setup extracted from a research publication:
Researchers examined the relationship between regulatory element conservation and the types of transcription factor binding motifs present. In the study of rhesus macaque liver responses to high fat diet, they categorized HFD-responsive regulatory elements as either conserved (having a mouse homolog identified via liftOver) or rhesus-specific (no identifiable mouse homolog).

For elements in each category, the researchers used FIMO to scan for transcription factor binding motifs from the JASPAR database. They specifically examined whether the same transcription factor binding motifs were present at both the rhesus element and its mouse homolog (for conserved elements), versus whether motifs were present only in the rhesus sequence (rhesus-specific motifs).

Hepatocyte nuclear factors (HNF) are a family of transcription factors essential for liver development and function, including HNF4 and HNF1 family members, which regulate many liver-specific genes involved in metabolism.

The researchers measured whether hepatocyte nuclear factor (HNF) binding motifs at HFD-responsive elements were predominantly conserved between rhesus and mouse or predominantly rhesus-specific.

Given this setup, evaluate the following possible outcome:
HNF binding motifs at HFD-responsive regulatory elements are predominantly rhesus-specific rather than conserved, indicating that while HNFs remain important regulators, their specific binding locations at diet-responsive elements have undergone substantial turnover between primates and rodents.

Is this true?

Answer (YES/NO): YES